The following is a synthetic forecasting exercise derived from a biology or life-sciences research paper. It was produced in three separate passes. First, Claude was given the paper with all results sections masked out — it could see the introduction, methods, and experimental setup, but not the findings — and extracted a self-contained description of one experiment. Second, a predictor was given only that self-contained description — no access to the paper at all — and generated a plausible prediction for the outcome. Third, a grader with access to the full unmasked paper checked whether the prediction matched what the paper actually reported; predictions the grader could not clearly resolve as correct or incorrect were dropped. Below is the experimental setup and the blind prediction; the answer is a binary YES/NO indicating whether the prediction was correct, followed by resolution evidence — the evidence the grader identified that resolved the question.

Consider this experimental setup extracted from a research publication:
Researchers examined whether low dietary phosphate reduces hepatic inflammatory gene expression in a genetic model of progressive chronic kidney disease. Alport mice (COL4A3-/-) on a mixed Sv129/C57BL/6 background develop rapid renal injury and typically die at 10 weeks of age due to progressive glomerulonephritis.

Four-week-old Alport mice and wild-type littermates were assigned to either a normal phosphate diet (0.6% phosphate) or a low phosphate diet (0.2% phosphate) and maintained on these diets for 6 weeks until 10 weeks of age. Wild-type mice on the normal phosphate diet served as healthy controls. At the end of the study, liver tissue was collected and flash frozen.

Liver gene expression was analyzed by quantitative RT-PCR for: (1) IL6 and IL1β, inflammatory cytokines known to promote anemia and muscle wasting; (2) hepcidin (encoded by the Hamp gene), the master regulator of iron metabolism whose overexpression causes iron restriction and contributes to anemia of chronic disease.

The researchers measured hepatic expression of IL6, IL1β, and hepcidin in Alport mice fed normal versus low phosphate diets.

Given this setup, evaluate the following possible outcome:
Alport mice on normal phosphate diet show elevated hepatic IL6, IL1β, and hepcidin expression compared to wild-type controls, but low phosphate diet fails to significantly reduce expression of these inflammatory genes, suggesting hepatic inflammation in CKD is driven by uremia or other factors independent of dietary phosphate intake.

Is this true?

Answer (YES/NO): NO